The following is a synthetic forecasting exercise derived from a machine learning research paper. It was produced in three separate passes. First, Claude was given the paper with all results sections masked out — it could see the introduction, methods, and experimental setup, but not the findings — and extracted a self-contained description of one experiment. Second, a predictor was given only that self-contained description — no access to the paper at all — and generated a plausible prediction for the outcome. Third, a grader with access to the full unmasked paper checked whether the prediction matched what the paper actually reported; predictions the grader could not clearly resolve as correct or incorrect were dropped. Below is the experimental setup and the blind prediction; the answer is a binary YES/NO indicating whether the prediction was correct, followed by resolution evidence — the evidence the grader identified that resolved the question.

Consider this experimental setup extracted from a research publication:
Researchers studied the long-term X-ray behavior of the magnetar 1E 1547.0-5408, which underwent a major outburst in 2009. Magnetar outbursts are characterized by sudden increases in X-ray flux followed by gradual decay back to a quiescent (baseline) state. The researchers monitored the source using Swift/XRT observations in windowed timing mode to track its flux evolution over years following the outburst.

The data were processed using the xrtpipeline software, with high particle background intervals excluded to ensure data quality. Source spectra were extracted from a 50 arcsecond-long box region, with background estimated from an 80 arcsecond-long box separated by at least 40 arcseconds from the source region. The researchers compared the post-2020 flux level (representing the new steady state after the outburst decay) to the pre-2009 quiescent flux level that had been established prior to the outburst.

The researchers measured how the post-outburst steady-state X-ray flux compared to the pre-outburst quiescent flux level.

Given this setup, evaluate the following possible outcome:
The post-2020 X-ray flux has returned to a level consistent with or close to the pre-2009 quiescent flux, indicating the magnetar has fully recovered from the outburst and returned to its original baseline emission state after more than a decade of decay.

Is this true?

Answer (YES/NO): NO